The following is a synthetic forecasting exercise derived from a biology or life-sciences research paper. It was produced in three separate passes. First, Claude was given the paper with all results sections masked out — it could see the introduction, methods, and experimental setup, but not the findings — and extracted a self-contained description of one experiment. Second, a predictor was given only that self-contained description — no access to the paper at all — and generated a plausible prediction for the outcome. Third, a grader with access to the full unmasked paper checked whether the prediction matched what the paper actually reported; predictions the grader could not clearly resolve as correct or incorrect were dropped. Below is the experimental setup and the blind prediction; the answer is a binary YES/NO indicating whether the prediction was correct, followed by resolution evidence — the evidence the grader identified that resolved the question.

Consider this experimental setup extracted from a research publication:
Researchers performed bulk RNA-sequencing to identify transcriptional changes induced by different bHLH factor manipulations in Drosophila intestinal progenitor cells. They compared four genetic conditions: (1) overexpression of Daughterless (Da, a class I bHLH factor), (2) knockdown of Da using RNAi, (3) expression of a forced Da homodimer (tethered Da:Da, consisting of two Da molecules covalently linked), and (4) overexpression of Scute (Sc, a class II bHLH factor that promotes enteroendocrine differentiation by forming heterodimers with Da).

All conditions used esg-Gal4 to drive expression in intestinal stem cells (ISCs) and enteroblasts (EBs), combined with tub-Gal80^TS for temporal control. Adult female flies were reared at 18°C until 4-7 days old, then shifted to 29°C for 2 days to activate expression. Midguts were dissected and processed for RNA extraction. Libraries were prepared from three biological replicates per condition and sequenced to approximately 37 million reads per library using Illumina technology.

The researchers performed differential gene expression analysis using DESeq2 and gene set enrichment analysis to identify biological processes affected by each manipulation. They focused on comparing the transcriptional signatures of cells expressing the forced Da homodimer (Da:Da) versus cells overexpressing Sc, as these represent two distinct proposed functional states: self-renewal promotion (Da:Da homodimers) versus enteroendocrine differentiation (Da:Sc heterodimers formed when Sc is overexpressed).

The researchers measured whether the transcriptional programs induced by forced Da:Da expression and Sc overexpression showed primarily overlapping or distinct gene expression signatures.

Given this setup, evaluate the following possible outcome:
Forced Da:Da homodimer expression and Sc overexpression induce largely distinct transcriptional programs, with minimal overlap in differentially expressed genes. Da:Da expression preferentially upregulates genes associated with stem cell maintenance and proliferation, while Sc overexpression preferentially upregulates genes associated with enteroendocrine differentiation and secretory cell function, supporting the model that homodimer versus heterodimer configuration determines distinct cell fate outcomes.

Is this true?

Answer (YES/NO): NO